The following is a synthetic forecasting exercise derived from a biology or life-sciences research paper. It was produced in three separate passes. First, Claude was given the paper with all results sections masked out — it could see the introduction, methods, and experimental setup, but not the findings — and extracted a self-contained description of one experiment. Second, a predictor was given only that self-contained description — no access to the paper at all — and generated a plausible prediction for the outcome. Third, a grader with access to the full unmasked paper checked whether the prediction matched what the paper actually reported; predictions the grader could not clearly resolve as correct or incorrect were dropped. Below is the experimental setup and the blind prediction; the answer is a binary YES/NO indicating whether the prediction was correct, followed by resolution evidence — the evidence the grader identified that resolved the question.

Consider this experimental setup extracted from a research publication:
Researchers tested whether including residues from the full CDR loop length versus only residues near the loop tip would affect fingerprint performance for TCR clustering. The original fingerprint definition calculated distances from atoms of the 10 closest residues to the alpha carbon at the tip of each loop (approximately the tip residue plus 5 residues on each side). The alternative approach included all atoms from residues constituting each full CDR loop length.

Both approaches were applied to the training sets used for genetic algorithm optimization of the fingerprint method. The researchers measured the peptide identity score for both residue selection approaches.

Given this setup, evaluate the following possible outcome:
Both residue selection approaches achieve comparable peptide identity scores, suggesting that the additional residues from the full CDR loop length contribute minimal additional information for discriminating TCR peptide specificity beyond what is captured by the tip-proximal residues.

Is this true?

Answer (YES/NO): YES